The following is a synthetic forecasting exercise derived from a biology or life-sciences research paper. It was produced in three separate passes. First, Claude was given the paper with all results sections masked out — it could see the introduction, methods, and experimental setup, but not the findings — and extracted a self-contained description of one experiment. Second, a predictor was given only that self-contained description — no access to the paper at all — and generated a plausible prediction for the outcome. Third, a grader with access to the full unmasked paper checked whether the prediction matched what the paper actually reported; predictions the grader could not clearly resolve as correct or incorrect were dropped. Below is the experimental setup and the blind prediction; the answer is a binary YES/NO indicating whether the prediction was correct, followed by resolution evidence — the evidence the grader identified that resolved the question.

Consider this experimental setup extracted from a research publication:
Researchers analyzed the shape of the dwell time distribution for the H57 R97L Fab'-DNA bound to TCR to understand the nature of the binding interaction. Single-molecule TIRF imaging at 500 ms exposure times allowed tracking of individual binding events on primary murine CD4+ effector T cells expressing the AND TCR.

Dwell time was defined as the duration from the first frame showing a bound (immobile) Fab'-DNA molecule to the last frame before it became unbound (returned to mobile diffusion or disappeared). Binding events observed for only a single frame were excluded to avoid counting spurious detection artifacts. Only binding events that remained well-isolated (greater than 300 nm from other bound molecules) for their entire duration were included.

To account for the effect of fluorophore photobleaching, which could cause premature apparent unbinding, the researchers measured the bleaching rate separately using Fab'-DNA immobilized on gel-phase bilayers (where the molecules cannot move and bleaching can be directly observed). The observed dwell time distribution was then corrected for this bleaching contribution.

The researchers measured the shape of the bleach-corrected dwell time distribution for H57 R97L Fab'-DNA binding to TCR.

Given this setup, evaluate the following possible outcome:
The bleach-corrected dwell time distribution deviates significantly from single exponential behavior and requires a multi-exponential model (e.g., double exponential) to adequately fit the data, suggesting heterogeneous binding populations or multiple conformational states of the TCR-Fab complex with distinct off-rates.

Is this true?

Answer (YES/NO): NO